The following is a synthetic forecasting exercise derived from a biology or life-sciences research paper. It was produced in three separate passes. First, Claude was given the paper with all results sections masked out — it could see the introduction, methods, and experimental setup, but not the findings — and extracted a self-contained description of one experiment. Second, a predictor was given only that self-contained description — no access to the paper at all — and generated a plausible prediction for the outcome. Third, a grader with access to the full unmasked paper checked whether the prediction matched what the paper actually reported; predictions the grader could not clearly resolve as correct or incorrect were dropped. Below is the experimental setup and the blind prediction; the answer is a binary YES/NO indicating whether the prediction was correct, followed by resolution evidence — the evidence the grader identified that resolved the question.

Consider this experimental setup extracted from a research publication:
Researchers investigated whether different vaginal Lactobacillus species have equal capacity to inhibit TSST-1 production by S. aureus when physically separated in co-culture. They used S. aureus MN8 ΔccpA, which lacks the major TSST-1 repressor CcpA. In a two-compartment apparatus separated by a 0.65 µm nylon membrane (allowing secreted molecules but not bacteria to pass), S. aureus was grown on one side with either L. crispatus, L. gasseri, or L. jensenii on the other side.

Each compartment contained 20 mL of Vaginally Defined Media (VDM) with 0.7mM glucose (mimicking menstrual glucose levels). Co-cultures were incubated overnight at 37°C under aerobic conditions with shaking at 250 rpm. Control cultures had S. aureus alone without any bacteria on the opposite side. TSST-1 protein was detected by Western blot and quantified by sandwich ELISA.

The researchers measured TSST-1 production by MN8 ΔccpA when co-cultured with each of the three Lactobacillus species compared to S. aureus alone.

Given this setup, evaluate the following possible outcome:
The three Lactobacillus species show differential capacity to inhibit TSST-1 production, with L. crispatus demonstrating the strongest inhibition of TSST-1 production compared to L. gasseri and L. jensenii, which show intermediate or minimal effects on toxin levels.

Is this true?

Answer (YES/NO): NO